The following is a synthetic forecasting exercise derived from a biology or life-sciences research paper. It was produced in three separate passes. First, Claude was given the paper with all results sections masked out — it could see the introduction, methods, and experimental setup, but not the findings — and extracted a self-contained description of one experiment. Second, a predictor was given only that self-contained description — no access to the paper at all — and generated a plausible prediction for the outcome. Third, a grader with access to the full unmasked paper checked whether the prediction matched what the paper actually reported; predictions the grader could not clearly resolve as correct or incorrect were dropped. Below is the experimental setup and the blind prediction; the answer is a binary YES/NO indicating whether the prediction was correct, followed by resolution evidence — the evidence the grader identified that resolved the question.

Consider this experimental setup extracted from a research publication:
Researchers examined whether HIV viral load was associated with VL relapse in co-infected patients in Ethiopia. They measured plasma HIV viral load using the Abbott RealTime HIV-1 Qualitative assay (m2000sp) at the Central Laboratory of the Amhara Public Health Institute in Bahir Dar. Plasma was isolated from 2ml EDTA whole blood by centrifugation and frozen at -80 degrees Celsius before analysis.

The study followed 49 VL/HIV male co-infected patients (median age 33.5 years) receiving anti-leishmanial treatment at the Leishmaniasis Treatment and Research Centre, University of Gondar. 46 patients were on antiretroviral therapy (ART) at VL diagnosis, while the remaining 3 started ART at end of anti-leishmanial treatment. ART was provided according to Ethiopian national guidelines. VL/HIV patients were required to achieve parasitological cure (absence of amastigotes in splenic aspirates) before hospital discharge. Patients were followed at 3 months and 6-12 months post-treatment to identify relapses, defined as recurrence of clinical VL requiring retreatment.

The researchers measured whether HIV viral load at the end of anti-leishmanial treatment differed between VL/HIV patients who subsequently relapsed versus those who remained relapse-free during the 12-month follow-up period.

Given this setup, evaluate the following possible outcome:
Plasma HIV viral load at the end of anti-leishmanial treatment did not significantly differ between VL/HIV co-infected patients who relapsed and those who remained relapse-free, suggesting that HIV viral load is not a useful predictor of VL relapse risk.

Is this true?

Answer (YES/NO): YES